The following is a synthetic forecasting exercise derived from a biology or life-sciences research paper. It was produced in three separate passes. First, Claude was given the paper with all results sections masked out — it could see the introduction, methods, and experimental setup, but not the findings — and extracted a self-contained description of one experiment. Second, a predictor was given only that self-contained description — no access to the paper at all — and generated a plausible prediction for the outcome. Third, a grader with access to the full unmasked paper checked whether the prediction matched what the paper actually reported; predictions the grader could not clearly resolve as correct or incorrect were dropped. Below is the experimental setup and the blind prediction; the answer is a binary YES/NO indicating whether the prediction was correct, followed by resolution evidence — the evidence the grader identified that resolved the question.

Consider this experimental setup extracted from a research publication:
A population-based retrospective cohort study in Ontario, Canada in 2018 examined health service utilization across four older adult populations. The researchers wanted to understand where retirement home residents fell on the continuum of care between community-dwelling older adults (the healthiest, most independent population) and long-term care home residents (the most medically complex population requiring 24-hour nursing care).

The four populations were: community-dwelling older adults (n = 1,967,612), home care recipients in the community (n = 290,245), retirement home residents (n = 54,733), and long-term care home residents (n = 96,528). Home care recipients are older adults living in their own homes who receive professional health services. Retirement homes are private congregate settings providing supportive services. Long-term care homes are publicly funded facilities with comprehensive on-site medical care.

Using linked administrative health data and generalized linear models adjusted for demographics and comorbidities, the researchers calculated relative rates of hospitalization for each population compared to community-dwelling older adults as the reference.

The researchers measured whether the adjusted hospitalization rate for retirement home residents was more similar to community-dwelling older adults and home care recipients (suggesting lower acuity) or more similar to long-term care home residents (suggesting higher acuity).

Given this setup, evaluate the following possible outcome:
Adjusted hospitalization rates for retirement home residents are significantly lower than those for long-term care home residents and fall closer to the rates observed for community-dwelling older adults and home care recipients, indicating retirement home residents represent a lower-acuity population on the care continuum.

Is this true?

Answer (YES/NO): NO